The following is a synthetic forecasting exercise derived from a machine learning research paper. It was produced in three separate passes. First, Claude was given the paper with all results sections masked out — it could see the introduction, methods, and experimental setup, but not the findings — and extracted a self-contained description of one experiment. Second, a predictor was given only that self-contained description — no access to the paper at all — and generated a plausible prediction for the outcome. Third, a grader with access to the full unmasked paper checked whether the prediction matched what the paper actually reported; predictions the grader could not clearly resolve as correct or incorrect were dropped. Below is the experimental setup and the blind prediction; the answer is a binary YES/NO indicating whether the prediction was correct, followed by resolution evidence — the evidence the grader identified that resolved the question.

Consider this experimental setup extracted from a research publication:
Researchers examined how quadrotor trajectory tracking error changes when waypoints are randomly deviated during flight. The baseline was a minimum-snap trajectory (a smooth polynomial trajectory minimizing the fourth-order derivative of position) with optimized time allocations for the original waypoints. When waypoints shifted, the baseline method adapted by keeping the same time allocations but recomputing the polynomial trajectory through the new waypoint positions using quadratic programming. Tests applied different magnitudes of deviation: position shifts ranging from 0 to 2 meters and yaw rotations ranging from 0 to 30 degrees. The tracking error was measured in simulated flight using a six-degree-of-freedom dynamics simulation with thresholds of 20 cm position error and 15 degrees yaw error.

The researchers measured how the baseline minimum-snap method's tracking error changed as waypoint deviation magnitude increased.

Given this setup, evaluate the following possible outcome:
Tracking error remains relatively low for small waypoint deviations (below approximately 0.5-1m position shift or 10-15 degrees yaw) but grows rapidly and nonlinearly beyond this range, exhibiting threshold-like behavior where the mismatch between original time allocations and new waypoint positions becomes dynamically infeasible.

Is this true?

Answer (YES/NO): NO